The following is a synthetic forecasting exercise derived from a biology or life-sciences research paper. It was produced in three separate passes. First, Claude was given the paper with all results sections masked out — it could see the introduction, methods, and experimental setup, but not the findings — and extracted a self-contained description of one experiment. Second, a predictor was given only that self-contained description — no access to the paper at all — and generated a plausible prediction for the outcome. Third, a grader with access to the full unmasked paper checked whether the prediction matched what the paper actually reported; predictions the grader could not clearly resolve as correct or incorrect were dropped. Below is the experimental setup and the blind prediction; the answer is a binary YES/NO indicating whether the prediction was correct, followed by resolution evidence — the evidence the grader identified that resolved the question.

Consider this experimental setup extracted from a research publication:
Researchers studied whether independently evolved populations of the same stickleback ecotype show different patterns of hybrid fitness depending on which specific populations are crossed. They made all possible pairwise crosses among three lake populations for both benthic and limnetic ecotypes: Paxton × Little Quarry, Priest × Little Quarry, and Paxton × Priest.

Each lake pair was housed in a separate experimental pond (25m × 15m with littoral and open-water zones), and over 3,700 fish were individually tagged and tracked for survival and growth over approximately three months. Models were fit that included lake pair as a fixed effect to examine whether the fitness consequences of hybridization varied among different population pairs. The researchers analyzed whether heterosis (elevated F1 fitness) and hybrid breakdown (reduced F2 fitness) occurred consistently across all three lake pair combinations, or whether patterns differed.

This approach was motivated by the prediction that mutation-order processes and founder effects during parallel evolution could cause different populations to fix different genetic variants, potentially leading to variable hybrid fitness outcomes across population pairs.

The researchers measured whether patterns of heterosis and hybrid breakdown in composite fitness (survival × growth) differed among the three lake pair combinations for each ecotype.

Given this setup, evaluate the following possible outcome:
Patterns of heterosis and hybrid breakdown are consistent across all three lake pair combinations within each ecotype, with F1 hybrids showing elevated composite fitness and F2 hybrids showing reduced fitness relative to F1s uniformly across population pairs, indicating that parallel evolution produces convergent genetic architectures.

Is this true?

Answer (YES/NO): NO